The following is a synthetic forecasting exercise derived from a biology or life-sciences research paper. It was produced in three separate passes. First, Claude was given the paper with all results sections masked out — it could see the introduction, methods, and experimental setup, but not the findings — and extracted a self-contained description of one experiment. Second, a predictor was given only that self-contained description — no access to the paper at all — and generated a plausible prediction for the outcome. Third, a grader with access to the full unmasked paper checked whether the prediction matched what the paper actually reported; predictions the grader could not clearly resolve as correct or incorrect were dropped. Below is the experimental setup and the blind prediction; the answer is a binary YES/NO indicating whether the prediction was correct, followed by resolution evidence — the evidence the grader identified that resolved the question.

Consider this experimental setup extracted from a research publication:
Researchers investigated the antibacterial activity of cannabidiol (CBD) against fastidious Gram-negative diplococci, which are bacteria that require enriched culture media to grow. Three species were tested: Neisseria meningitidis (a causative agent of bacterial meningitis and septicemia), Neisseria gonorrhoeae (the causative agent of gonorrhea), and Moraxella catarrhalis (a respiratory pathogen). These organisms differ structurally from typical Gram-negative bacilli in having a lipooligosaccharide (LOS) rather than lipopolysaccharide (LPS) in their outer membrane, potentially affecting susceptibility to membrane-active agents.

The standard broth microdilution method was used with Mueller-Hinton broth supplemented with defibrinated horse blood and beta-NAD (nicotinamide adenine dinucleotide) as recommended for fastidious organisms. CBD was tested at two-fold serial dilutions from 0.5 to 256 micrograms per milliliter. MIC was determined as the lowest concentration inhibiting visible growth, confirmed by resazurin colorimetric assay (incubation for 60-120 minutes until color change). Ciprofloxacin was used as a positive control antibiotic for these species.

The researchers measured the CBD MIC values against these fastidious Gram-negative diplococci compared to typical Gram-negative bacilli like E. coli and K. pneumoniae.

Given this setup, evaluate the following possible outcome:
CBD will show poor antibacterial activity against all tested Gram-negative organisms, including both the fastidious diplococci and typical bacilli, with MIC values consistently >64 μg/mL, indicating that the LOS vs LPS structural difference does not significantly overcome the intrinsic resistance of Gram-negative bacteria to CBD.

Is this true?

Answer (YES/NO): NO